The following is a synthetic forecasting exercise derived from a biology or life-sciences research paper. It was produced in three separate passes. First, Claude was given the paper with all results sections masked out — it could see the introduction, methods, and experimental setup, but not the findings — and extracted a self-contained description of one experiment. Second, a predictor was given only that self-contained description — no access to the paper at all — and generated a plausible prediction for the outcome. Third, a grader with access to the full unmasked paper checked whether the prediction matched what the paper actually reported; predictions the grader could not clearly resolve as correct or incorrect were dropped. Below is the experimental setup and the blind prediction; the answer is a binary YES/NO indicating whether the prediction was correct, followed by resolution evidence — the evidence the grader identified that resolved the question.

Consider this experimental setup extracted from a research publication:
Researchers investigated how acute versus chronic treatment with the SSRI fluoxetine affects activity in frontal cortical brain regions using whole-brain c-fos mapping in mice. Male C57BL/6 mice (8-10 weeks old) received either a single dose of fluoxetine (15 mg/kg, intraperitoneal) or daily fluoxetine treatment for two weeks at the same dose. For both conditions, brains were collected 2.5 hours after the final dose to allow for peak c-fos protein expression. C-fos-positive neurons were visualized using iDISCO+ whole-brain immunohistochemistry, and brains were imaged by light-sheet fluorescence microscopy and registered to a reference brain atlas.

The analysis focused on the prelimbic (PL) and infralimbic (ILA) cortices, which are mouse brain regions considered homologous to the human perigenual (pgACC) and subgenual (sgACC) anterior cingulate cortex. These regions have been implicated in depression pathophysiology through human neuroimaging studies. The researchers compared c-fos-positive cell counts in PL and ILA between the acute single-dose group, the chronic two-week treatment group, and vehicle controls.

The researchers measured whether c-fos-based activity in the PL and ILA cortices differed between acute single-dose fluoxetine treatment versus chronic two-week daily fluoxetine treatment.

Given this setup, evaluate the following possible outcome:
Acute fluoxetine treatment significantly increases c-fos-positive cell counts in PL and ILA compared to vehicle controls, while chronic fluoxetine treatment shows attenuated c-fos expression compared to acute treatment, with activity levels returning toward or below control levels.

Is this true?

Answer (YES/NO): NO